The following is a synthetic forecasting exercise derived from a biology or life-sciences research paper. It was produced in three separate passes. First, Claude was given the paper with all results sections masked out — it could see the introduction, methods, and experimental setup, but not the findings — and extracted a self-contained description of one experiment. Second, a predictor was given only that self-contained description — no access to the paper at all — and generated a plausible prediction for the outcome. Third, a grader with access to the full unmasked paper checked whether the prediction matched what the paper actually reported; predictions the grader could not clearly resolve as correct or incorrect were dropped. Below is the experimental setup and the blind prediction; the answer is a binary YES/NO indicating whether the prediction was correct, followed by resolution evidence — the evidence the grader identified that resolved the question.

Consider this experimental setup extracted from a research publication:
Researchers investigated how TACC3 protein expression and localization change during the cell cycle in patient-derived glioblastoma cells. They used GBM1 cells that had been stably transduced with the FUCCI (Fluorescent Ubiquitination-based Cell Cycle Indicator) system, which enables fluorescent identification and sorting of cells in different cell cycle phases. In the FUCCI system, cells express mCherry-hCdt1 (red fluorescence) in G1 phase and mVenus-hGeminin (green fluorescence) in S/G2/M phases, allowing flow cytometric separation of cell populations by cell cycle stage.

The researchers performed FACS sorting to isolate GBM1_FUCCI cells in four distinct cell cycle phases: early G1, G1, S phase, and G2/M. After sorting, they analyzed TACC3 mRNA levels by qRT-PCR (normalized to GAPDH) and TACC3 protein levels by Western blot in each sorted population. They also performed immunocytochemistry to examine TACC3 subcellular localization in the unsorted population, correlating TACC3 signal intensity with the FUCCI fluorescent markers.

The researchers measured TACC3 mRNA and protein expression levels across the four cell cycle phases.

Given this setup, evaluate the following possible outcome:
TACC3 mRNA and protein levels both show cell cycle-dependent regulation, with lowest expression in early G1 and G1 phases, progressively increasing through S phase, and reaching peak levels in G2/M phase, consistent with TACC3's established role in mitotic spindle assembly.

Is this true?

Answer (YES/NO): YES